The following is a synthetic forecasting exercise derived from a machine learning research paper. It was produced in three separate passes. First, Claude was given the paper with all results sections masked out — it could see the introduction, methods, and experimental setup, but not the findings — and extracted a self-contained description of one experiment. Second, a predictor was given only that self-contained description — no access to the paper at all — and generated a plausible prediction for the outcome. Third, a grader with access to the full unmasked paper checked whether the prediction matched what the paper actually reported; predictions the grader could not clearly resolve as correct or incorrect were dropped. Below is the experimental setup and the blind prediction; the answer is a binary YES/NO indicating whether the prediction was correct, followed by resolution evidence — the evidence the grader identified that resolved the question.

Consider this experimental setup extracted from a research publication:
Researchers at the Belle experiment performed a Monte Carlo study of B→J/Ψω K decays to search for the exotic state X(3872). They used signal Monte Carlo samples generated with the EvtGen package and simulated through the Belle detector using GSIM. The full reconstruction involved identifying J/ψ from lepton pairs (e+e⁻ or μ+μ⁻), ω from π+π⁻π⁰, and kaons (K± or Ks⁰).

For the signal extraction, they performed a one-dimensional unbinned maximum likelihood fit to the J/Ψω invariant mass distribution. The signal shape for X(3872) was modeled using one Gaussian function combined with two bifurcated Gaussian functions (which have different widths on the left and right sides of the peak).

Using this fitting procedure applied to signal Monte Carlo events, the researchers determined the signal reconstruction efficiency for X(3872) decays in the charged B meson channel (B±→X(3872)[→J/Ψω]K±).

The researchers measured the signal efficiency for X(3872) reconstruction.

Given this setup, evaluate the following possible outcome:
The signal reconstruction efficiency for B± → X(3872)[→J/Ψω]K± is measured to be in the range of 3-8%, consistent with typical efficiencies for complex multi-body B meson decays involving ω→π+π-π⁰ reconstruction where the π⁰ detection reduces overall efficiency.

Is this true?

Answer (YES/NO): NO